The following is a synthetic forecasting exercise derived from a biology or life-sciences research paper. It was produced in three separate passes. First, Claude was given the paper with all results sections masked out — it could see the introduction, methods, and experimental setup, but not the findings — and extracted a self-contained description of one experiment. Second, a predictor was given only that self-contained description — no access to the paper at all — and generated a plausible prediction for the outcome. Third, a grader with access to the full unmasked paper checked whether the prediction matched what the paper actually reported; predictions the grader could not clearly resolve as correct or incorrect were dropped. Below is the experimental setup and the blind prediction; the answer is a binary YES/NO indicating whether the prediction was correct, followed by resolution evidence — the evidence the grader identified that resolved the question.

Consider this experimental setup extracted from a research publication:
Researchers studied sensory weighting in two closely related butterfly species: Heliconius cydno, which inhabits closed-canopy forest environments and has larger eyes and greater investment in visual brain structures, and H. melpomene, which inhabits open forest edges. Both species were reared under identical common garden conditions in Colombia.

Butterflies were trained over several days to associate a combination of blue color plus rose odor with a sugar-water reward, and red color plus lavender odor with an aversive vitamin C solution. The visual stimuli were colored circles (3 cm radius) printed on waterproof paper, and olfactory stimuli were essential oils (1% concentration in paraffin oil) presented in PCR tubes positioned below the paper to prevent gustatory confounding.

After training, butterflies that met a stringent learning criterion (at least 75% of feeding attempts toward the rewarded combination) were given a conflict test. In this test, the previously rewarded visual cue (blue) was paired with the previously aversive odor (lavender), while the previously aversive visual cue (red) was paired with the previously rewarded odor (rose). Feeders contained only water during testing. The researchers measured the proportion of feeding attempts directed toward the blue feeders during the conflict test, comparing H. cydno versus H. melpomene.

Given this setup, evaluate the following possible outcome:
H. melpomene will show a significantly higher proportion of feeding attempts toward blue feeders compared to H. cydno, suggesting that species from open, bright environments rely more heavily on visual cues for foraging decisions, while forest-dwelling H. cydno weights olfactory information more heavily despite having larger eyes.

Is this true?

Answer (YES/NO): NO